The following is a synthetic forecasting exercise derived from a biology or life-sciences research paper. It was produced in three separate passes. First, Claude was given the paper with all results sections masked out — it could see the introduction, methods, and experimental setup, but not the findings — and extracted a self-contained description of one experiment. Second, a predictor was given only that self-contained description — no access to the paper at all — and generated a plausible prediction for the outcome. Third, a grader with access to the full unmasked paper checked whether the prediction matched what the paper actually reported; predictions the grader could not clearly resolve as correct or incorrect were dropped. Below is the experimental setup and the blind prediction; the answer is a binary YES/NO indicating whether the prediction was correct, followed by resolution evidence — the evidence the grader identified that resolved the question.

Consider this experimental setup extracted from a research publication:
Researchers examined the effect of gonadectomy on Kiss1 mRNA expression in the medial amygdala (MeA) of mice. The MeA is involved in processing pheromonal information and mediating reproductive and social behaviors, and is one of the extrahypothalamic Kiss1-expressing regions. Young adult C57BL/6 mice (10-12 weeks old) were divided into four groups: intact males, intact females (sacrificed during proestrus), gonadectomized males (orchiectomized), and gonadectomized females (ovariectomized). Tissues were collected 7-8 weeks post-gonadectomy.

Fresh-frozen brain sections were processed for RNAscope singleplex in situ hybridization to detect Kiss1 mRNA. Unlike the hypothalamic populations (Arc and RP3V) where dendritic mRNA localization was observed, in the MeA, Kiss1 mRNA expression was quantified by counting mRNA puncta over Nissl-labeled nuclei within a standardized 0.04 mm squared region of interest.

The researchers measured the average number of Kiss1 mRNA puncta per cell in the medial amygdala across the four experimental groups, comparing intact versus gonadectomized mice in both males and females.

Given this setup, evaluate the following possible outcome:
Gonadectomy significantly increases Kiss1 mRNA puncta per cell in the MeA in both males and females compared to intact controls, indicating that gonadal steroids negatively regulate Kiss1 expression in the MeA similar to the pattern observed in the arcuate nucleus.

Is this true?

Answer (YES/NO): NO